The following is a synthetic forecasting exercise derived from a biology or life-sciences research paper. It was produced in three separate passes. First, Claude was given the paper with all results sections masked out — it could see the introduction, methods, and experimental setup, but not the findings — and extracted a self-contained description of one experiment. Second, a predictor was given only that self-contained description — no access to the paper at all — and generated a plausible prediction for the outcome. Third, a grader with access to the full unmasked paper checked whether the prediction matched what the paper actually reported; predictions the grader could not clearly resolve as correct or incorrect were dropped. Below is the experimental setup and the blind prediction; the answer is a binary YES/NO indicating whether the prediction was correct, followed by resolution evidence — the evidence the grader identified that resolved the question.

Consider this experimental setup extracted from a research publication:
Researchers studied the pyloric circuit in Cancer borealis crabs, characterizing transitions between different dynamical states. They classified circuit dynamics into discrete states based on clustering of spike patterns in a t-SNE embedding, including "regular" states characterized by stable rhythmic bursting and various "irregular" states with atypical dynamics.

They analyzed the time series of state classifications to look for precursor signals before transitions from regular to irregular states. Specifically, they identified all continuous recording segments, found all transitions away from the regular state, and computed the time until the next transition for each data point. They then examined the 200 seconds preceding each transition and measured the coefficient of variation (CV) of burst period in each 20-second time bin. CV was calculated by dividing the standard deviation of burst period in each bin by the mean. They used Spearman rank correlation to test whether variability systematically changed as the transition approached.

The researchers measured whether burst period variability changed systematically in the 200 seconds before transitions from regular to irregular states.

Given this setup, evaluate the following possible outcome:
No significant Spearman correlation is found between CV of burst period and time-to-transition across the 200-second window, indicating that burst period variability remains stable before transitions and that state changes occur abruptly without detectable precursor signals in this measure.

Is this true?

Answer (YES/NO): NO